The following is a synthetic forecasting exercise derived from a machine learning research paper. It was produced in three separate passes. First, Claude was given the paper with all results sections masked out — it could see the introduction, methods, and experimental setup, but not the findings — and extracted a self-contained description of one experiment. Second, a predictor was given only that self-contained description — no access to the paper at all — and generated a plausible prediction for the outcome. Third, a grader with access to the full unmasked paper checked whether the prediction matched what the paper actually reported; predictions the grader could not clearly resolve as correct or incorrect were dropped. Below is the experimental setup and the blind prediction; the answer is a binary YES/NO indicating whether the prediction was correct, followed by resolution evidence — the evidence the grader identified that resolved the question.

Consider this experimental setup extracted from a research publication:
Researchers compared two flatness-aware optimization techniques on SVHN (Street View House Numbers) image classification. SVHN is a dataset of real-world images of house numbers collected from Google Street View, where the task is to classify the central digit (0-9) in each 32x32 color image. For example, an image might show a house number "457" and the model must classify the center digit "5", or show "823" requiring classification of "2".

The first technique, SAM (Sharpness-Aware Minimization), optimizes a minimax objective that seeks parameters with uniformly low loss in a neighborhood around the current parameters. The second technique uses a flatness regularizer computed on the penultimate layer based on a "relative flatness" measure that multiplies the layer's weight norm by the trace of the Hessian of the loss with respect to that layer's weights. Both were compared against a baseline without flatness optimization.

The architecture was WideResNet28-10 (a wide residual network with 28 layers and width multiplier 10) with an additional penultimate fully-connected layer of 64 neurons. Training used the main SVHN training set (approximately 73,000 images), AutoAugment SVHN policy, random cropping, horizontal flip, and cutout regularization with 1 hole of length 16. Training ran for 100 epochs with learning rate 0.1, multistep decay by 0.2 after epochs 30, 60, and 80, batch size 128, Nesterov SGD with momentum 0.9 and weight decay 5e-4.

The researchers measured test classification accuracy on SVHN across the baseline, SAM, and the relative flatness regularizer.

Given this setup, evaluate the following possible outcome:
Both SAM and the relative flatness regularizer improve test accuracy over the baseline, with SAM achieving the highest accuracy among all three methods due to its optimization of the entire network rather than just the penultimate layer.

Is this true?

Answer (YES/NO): YES